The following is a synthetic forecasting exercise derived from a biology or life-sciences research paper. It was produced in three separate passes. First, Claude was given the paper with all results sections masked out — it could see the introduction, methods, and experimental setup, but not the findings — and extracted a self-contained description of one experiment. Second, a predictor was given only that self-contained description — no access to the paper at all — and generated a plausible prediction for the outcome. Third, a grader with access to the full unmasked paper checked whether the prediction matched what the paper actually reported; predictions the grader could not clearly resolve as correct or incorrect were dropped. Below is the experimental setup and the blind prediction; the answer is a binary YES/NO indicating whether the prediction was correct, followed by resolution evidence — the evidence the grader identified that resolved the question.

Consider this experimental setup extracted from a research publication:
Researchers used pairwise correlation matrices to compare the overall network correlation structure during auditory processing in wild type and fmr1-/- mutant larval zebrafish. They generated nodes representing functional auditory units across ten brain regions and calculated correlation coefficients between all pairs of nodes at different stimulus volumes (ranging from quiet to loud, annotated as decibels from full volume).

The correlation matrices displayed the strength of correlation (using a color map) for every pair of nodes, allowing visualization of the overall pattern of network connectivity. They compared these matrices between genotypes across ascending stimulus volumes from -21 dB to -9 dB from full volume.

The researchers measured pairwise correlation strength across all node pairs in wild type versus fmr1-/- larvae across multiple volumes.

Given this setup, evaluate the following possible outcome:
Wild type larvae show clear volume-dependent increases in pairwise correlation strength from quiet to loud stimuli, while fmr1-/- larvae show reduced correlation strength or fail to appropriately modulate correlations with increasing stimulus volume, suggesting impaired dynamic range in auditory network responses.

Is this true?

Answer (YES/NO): NO